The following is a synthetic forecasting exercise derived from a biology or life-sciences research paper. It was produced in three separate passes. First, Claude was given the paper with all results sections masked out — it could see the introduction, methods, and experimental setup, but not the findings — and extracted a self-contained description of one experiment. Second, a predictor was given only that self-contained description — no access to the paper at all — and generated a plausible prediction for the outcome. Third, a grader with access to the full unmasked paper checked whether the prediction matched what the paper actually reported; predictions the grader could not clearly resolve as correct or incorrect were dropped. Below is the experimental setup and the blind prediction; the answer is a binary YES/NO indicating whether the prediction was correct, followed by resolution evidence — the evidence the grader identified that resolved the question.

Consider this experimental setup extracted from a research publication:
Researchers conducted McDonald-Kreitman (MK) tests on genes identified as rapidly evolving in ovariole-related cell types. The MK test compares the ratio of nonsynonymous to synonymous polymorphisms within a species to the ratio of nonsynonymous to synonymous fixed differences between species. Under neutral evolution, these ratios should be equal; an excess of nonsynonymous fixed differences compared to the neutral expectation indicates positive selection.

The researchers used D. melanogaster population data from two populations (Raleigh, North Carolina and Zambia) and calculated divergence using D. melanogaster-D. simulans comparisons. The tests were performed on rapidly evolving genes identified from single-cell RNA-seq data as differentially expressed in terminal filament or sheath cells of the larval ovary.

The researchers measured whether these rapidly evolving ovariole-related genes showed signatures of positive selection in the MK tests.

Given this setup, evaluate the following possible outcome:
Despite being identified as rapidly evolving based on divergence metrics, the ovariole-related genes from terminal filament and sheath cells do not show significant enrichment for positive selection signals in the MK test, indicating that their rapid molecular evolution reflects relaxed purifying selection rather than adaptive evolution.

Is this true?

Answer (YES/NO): NO